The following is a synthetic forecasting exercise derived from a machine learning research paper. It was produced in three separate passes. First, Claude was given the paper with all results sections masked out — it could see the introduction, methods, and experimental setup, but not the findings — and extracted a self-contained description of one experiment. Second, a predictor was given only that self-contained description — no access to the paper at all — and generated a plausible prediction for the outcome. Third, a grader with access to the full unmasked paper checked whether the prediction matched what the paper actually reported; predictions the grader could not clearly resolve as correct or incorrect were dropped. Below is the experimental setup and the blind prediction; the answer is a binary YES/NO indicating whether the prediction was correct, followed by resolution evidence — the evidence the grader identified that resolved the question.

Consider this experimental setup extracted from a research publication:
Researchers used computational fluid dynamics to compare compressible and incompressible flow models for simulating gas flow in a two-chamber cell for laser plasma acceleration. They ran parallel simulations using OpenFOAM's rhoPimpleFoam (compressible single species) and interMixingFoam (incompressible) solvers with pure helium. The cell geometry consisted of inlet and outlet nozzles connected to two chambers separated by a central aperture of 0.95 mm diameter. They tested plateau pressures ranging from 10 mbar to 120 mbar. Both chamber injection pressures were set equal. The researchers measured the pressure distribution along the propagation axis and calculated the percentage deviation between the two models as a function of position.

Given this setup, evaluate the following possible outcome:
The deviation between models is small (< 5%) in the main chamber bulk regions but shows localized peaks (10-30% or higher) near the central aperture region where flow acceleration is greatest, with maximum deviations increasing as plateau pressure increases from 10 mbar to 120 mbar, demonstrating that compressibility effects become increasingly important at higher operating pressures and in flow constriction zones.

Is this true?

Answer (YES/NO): NO